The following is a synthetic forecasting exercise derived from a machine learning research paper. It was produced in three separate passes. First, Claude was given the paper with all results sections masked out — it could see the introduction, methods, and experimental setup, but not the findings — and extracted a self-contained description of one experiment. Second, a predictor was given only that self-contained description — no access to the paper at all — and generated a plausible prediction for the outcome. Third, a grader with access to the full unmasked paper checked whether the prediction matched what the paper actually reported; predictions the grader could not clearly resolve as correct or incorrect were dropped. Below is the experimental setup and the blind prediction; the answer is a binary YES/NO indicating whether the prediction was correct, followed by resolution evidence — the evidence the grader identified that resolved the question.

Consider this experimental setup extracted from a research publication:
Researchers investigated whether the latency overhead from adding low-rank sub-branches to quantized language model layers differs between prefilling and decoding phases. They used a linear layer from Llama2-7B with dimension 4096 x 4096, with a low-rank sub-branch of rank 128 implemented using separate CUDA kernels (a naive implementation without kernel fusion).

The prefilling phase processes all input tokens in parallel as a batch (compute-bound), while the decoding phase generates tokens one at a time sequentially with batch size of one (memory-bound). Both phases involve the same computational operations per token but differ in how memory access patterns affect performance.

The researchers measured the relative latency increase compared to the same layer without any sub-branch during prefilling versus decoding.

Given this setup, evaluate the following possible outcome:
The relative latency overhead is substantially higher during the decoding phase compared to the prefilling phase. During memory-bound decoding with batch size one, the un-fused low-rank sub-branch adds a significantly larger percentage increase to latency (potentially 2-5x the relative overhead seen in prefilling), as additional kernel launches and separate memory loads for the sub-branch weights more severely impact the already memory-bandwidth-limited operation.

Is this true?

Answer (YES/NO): YES